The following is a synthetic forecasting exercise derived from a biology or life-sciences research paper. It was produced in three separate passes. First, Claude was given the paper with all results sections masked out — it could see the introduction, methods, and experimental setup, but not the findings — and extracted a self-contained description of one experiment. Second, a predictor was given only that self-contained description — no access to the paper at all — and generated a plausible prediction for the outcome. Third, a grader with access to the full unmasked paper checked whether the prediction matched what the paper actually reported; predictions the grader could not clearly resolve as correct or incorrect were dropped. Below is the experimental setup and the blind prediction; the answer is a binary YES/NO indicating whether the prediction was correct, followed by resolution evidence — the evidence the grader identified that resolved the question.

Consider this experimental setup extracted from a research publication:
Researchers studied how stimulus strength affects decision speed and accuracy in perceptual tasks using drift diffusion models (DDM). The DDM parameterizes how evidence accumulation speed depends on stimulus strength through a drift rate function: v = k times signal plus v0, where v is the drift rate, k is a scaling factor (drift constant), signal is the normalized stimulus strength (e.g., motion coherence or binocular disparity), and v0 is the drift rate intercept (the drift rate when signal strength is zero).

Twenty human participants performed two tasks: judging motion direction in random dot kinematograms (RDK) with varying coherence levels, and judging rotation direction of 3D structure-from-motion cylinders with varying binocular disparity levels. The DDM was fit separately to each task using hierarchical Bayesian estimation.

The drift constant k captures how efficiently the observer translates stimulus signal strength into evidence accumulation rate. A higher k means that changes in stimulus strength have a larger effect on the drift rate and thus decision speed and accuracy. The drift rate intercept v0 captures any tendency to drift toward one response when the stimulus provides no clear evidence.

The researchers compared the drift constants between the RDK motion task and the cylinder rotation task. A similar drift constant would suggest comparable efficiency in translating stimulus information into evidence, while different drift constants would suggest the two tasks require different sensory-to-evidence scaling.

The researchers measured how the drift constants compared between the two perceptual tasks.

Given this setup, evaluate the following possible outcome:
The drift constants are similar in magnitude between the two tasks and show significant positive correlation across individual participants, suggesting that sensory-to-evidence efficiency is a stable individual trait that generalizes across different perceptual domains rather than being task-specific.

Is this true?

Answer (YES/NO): NO